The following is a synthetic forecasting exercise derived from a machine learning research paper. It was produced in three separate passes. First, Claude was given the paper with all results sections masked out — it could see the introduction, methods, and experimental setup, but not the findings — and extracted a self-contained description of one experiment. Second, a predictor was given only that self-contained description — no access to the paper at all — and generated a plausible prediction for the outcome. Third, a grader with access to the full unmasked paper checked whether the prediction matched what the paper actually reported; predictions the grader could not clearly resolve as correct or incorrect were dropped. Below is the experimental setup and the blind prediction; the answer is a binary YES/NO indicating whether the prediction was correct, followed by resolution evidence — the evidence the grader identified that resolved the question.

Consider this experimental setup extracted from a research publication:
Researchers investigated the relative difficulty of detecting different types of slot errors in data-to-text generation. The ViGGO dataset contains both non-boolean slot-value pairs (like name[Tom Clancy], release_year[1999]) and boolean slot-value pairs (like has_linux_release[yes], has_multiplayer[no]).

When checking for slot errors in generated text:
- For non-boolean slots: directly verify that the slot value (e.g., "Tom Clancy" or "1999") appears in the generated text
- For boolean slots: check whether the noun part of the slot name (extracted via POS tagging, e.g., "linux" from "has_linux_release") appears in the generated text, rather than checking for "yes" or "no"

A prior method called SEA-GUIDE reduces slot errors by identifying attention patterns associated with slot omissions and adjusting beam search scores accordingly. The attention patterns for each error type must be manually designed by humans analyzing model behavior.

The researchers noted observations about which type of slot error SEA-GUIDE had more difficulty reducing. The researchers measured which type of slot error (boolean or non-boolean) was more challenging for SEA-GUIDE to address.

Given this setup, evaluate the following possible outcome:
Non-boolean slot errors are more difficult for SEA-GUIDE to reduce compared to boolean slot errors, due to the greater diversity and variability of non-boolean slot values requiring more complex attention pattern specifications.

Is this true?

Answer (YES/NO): NO